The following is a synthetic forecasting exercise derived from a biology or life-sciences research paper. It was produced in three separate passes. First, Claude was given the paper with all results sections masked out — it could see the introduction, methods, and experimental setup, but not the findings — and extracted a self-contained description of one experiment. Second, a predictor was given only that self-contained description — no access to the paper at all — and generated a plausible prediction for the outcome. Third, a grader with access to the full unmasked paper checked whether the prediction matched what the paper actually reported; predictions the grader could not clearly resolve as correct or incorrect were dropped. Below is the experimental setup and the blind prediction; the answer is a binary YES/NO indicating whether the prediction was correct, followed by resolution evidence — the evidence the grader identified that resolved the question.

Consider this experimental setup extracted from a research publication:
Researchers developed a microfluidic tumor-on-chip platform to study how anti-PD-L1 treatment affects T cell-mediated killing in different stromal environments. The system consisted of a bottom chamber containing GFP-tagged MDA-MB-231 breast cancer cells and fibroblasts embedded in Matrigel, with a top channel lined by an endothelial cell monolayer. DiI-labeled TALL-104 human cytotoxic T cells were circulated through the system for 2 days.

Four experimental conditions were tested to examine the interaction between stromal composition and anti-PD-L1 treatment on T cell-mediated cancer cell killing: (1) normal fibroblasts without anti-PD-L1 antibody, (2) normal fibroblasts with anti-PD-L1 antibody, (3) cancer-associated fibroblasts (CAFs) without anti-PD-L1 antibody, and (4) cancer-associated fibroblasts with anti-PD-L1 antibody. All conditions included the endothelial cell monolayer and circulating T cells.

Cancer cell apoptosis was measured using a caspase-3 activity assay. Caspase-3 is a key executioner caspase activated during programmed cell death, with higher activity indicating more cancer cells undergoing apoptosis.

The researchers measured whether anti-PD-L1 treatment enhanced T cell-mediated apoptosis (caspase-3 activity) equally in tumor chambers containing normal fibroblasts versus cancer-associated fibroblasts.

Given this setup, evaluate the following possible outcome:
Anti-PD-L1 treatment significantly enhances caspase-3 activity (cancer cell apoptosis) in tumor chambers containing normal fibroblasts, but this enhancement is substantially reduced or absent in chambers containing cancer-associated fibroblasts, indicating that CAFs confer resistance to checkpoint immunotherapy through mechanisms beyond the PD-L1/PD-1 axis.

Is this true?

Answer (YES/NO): NO